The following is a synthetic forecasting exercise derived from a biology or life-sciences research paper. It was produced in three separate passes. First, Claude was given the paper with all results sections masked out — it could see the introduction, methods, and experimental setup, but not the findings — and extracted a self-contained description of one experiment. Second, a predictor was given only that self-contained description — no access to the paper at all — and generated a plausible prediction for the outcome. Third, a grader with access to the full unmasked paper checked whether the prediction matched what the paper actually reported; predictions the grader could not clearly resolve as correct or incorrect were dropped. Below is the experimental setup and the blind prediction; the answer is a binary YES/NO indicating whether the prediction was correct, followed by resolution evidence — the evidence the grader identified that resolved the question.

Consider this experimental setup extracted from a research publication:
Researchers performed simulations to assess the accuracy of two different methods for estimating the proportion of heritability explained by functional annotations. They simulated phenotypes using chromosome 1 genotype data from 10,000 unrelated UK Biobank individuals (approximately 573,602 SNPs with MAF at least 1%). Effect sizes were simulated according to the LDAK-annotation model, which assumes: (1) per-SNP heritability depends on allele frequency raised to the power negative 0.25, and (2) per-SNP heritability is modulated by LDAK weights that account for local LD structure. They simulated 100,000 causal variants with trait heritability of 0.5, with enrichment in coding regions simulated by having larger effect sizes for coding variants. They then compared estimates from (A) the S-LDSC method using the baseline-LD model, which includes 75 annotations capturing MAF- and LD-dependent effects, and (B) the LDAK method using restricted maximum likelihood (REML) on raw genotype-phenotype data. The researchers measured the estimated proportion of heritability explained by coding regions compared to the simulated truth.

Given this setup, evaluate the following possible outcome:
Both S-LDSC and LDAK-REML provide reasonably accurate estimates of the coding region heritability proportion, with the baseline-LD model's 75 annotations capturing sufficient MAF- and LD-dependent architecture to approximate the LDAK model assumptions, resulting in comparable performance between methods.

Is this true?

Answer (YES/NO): NO